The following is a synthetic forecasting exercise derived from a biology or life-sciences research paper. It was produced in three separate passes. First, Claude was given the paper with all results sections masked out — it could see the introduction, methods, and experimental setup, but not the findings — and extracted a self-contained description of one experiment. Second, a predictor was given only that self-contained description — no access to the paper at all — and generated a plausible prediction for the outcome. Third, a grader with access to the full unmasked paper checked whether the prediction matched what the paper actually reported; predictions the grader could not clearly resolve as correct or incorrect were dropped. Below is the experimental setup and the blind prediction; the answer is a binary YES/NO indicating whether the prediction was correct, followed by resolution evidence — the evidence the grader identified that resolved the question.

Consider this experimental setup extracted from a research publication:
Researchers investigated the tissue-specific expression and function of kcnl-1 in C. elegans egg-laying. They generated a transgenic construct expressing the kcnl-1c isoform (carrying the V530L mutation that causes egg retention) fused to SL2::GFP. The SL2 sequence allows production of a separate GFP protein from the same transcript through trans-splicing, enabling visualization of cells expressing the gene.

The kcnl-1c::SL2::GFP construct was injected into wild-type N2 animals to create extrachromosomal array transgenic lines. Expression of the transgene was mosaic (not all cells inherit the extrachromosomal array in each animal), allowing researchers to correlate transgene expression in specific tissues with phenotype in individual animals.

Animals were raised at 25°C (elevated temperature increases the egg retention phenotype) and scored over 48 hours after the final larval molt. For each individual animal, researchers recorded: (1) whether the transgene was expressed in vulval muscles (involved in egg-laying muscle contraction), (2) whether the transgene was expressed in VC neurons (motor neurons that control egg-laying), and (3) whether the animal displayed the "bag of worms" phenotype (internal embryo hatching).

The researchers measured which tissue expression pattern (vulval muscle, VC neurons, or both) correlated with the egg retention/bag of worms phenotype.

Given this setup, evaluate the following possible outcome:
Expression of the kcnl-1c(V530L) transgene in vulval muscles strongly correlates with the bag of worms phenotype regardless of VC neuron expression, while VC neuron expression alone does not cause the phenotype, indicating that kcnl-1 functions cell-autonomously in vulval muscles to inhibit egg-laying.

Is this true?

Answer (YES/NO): YES